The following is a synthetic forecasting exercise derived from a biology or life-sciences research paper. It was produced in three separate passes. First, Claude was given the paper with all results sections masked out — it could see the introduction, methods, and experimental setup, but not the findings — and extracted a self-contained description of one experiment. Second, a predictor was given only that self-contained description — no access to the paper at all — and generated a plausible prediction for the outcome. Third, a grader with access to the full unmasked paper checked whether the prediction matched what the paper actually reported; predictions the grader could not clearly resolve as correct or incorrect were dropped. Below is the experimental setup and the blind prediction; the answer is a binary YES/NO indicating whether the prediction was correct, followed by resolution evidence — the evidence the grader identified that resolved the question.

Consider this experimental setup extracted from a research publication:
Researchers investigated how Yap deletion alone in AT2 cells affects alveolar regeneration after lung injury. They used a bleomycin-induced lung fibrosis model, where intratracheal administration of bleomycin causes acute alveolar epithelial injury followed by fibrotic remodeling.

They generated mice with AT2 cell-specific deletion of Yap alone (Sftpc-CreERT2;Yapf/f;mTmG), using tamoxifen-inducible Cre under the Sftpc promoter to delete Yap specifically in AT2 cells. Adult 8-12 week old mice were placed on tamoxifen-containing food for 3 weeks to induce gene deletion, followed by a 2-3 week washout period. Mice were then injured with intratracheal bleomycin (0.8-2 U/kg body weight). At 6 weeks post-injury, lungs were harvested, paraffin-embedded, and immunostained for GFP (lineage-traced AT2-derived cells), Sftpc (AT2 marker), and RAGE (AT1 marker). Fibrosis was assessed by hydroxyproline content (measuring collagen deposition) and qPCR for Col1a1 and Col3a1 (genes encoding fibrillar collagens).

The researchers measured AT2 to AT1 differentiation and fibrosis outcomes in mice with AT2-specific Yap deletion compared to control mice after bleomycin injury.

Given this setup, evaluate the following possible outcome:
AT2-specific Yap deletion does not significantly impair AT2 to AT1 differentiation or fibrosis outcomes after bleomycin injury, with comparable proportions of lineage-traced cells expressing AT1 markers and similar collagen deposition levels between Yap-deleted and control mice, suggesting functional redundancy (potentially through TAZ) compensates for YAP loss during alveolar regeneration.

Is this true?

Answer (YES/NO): NO